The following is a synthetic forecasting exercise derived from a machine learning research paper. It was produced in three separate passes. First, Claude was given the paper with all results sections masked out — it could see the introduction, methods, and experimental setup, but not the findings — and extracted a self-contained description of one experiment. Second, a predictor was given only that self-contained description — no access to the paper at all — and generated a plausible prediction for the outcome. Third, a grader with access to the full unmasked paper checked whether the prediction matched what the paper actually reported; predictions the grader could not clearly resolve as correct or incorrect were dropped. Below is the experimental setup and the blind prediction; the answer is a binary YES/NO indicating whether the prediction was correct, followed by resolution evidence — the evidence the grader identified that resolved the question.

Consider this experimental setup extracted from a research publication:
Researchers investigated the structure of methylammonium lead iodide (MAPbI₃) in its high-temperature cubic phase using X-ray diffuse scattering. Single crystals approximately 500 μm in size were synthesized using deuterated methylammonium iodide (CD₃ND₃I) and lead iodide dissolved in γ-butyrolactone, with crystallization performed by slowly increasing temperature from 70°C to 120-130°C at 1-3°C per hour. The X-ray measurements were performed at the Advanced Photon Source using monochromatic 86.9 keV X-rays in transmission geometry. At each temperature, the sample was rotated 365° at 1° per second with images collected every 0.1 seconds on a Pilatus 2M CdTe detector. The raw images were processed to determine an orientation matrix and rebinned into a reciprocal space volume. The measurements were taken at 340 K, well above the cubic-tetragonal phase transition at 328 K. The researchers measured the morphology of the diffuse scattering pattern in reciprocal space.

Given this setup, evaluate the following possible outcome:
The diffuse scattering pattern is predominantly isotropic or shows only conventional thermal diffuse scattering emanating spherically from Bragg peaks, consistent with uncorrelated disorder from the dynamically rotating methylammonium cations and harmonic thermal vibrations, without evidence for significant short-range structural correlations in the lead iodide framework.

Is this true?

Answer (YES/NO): NO